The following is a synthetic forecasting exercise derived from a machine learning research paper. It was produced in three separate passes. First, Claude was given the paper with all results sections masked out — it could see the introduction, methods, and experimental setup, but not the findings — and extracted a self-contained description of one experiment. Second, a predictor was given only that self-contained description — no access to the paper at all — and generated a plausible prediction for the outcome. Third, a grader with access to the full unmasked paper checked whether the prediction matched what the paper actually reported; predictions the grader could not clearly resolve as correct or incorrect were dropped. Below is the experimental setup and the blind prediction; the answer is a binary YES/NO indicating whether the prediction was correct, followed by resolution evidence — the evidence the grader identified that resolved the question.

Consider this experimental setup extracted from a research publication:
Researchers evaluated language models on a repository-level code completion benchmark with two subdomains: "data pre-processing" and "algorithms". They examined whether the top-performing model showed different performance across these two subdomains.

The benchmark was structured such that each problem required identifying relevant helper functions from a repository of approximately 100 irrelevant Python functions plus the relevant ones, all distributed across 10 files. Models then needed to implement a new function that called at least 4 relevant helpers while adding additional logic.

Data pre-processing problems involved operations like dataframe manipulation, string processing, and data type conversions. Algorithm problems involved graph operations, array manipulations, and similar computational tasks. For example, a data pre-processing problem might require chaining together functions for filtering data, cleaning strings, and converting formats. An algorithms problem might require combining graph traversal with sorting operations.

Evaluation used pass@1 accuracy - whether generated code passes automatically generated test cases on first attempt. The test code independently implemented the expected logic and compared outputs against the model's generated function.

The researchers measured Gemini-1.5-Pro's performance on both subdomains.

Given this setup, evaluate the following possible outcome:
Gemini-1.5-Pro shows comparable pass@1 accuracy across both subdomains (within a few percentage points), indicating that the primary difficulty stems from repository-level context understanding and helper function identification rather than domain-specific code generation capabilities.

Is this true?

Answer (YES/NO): NO